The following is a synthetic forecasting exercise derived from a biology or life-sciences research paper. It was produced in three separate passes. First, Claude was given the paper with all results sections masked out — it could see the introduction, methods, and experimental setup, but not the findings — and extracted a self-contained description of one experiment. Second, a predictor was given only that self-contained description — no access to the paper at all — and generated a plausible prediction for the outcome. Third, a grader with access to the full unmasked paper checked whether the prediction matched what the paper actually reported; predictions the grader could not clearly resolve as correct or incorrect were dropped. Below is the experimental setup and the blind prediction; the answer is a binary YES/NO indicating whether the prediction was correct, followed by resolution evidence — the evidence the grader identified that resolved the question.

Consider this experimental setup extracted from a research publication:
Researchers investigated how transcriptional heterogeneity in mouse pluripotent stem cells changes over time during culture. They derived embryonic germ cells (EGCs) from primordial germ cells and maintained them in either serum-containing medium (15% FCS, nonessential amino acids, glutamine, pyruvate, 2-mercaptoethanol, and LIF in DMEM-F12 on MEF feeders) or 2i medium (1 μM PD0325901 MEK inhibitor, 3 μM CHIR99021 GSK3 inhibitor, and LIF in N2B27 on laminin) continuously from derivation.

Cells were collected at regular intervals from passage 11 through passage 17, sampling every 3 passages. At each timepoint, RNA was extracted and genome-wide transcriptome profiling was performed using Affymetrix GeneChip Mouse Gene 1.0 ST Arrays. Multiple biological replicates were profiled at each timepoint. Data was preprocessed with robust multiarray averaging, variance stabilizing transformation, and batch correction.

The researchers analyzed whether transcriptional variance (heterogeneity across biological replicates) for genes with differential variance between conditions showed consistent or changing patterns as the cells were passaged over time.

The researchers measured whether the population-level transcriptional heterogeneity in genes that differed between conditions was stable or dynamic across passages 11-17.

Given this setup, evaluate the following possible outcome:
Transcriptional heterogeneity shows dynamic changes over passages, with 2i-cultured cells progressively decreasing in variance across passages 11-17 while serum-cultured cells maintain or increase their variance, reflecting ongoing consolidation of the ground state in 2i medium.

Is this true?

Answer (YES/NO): NO